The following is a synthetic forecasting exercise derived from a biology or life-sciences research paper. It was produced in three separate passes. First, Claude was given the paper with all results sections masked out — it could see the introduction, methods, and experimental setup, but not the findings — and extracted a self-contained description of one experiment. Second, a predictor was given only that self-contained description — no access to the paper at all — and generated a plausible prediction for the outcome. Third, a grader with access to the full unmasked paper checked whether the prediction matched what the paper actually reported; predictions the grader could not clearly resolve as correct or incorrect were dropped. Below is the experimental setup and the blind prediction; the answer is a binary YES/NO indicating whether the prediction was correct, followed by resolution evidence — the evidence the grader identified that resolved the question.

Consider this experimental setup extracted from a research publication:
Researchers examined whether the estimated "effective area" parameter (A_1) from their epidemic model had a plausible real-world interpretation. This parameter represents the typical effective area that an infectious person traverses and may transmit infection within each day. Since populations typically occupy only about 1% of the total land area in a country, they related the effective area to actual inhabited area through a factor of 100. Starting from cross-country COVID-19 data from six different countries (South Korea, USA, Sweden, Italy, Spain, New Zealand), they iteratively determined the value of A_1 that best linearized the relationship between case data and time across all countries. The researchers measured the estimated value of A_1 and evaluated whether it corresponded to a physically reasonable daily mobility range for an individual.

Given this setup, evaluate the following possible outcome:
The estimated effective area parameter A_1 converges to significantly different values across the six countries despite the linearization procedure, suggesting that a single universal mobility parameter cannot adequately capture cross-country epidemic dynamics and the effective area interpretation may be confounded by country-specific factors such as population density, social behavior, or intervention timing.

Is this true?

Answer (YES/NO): NO